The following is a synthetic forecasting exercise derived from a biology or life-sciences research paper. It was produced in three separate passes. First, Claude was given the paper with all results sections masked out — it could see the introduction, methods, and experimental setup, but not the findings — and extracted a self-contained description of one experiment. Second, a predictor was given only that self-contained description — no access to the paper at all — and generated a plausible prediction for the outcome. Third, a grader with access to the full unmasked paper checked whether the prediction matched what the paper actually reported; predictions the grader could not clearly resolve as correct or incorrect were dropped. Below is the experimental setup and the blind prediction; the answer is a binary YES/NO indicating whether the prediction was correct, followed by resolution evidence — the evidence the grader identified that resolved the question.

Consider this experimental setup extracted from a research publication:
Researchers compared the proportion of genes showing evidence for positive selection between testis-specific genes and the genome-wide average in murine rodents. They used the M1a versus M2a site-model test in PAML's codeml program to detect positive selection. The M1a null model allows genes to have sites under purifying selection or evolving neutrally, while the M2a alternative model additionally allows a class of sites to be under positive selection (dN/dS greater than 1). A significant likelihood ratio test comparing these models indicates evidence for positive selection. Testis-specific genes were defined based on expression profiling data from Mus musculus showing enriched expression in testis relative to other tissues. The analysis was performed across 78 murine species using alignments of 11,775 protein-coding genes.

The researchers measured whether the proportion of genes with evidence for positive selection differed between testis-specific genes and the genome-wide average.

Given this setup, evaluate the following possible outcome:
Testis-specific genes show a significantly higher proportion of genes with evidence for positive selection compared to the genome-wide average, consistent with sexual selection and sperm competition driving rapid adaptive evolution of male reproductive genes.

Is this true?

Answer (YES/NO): YES